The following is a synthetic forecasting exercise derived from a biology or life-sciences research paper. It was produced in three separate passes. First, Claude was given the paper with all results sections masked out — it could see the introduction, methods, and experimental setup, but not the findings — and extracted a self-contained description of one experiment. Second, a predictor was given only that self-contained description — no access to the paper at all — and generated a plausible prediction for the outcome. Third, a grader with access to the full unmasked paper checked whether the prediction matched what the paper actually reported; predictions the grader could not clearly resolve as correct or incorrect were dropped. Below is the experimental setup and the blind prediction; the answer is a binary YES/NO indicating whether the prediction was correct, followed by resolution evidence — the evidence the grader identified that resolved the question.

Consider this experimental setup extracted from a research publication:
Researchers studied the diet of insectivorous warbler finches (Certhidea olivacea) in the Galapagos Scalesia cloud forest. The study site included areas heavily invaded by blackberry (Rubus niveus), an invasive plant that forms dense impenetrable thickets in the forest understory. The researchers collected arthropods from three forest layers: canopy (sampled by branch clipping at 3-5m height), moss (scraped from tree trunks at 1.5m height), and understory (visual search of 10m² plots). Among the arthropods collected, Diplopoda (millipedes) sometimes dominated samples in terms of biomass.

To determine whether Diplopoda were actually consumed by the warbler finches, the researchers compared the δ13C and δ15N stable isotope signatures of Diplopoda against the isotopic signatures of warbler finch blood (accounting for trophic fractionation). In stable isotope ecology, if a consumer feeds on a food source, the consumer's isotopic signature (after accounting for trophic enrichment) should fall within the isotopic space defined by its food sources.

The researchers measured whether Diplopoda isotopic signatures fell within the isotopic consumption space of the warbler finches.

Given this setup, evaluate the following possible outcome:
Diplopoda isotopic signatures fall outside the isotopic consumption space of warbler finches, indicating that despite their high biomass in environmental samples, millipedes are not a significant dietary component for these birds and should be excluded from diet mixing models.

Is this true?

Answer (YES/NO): YES